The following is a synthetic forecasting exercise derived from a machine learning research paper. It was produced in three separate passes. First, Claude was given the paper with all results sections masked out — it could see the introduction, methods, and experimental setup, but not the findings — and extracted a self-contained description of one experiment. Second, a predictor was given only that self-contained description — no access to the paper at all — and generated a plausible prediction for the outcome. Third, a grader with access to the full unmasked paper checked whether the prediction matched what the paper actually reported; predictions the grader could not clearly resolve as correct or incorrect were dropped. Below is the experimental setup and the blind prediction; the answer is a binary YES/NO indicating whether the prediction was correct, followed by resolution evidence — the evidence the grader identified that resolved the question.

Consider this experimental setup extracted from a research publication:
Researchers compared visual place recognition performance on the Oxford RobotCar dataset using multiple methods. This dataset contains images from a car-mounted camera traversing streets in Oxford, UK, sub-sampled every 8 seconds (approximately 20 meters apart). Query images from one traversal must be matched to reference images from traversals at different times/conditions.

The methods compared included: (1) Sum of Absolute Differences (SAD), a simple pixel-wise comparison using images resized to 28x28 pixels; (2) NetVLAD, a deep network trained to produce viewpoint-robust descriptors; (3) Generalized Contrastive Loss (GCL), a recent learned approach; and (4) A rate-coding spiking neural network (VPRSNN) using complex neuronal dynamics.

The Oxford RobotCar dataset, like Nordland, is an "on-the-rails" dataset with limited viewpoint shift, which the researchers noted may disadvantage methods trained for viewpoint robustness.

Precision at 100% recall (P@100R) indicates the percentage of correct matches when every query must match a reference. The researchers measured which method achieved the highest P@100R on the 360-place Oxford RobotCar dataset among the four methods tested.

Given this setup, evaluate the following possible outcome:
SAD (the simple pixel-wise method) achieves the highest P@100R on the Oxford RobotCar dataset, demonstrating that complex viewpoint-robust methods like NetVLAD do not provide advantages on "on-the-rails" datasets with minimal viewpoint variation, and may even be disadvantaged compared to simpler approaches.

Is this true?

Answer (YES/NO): NO